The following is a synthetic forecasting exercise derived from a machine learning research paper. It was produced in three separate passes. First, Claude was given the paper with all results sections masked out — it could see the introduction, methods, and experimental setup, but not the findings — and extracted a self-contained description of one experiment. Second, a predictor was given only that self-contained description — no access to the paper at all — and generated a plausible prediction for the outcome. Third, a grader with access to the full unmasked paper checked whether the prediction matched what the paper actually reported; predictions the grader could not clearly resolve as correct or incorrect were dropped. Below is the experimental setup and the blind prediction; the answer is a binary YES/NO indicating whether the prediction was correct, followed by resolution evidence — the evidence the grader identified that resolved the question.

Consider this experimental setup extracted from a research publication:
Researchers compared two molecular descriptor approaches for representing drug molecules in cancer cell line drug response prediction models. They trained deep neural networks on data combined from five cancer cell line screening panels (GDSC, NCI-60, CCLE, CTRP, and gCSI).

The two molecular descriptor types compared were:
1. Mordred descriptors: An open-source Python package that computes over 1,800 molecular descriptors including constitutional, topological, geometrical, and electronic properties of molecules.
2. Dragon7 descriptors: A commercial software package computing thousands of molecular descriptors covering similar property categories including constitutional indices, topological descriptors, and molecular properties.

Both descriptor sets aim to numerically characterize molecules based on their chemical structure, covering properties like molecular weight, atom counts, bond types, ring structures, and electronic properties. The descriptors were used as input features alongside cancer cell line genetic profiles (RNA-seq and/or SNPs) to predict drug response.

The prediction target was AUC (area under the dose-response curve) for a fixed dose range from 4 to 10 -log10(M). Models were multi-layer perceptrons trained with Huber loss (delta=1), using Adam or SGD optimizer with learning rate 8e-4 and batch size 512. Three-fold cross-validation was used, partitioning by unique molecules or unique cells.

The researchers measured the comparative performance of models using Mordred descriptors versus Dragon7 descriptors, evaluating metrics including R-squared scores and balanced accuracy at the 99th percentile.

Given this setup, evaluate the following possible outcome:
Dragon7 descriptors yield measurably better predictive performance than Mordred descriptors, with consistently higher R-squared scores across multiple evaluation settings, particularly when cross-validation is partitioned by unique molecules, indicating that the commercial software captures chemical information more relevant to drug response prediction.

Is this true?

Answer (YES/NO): NO